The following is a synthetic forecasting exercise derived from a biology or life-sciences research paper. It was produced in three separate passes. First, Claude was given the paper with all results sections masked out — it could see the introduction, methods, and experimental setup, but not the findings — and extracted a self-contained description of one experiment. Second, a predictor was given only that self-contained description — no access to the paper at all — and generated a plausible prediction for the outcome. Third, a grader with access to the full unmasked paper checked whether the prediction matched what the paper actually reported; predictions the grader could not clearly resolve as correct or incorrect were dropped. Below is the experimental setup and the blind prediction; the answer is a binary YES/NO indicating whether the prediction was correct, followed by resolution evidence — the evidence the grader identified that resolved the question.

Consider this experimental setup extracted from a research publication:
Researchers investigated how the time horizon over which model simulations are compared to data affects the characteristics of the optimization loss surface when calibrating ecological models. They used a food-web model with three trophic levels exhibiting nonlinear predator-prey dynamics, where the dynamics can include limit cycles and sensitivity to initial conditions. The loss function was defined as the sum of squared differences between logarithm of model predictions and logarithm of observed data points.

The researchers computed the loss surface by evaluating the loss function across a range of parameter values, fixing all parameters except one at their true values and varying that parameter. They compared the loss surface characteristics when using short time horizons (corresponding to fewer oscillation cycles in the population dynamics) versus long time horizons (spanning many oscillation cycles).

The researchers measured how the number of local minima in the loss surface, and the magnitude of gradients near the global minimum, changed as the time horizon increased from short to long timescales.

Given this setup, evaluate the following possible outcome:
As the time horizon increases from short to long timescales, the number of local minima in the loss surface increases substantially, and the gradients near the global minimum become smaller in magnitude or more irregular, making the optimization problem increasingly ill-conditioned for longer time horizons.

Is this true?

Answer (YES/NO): NO